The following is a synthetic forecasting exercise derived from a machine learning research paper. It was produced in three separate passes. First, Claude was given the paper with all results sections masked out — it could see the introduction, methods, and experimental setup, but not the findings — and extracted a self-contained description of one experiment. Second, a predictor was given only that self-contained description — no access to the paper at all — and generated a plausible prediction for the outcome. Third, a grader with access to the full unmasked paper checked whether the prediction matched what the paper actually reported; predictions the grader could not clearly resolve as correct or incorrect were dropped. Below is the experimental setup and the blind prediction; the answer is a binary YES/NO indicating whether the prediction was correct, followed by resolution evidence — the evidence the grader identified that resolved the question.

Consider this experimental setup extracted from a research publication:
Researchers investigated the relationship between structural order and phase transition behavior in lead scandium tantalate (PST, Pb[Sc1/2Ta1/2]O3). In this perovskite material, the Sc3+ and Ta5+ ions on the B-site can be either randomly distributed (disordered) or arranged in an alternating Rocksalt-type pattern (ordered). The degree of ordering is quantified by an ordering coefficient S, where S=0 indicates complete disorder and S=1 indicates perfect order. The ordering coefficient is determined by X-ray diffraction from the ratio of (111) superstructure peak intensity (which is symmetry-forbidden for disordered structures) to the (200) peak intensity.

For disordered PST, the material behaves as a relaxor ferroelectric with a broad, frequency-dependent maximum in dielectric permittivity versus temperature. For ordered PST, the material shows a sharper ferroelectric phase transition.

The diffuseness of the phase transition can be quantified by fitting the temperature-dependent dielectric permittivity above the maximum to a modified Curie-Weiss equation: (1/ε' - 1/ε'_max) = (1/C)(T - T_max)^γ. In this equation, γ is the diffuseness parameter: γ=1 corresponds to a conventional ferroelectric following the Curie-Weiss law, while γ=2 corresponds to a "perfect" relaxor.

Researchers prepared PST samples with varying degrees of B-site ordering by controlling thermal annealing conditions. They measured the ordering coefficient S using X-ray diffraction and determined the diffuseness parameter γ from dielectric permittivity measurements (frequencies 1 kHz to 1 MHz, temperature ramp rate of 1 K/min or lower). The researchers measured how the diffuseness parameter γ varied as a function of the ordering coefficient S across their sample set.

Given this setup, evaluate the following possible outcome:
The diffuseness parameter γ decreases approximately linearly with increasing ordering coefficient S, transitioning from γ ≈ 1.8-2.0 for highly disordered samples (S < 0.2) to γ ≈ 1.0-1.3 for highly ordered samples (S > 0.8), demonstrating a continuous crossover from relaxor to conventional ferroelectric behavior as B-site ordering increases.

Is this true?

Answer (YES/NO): NO